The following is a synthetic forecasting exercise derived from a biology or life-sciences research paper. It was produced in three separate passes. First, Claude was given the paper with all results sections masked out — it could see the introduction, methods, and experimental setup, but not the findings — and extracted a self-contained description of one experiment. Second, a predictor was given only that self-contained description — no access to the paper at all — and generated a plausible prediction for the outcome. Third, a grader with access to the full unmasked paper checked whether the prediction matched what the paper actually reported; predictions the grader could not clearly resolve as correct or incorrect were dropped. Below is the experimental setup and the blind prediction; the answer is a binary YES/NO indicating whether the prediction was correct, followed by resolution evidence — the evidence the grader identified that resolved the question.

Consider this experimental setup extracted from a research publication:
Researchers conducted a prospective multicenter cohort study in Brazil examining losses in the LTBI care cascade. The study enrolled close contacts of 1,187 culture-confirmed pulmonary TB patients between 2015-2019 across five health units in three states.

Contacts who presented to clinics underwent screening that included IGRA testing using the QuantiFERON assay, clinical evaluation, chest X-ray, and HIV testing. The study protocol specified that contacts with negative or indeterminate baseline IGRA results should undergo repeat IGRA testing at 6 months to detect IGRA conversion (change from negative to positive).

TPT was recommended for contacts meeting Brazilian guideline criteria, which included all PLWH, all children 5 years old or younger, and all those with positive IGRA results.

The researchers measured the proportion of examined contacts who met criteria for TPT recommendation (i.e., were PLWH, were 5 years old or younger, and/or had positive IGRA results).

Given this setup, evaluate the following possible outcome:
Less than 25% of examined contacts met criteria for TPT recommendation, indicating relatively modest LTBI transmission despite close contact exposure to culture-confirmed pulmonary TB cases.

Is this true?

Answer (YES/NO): NO